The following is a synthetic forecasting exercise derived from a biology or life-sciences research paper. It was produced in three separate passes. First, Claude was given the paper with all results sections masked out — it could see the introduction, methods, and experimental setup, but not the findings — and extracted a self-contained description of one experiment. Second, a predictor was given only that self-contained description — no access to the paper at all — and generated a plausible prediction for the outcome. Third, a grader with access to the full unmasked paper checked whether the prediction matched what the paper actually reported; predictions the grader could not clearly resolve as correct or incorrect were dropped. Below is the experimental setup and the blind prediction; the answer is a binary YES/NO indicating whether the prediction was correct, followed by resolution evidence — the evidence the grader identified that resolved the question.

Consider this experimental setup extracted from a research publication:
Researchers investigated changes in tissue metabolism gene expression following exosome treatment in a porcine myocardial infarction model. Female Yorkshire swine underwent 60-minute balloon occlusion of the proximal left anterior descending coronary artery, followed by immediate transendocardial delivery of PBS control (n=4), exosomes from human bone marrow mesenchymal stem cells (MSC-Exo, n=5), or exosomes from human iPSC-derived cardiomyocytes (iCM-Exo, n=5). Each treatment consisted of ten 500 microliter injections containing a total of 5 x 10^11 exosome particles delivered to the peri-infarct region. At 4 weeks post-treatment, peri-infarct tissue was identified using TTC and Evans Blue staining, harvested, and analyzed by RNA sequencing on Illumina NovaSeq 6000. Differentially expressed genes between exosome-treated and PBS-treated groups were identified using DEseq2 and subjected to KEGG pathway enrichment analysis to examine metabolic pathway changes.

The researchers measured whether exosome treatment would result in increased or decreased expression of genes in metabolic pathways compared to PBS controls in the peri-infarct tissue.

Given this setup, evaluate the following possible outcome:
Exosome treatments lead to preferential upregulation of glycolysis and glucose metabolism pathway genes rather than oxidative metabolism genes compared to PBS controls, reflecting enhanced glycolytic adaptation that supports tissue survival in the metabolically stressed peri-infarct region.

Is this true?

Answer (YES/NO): NO